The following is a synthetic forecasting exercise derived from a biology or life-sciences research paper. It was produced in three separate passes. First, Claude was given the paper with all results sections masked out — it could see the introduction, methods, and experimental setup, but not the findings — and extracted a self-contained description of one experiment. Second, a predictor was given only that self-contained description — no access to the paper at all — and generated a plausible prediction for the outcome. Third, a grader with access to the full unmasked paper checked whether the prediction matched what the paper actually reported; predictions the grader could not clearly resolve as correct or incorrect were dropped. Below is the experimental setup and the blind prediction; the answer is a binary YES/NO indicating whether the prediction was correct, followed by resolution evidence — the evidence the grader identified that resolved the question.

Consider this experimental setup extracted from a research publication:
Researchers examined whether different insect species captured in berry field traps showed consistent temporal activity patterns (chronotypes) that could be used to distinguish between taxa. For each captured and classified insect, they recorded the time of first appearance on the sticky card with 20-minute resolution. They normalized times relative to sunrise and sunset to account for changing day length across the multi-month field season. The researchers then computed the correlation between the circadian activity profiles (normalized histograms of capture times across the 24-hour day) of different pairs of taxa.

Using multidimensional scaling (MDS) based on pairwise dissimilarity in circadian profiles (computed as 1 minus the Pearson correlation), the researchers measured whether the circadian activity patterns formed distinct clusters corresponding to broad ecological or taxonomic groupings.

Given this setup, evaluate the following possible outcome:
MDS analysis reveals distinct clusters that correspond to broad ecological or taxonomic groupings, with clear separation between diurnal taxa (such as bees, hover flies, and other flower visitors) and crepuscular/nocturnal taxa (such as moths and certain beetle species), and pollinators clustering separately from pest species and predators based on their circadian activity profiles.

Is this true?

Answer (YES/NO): NO